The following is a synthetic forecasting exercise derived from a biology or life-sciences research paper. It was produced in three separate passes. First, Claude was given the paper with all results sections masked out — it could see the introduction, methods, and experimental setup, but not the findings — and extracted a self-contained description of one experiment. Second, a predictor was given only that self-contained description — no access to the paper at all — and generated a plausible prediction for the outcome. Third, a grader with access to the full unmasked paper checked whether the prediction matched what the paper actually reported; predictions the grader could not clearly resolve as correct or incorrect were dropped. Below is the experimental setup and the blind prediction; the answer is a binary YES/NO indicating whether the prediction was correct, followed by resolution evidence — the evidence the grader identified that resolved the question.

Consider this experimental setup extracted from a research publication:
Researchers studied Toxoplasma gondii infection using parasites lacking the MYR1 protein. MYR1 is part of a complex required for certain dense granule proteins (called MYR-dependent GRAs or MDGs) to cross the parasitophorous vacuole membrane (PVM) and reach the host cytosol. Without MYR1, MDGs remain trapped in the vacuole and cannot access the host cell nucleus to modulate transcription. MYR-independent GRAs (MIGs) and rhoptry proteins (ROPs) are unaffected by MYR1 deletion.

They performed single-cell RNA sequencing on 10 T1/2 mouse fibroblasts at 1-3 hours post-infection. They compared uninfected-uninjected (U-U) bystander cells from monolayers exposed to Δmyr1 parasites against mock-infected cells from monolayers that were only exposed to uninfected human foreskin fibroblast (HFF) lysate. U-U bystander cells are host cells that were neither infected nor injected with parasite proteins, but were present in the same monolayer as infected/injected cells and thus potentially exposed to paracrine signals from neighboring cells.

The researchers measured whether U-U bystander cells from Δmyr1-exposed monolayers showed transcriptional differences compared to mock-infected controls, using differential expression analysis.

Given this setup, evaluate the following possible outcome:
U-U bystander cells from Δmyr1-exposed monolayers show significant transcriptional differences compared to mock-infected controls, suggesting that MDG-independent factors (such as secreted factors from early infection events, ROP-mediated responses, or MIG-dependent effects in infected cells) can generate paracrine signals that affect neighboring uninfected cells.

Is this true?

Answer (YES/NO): YES